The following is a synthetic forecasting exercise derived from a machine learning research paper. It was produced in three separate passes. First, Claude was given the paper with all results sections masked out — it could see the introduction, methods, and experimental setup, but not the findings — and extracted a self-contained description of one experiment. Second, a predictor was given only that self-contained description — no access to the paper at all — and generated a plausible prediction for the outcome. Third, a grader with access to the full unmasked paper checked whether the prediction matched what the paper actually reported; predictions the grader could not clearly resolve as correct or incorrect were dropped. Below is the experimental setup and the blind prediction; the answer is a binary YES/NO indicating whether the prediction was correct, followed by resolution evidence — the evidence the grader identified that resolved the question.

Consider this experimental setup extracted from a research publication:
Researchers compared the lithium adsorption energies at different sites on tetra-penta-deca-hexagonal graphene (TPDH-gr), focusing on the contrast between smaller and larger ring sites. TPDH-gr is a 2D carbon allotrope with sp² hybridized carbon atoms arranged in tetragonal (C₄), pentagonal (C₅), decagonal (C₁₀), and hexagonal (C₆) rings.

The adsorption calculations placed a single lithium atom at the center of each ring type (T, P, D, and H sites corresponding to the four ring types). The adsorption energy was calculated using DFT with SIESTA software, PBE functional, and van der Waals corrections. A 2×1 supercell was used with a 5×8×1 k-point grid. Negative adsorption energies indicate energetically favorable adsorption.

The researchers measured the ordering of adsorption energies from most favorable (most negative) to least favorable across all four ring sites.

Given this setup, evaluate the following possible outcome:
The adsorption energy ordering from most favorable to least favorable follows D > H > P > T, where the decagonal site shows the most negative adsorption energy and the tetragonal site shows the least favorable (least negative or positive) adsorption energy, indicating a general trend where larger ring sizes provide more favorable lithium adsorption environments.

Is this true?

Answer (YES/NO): NO